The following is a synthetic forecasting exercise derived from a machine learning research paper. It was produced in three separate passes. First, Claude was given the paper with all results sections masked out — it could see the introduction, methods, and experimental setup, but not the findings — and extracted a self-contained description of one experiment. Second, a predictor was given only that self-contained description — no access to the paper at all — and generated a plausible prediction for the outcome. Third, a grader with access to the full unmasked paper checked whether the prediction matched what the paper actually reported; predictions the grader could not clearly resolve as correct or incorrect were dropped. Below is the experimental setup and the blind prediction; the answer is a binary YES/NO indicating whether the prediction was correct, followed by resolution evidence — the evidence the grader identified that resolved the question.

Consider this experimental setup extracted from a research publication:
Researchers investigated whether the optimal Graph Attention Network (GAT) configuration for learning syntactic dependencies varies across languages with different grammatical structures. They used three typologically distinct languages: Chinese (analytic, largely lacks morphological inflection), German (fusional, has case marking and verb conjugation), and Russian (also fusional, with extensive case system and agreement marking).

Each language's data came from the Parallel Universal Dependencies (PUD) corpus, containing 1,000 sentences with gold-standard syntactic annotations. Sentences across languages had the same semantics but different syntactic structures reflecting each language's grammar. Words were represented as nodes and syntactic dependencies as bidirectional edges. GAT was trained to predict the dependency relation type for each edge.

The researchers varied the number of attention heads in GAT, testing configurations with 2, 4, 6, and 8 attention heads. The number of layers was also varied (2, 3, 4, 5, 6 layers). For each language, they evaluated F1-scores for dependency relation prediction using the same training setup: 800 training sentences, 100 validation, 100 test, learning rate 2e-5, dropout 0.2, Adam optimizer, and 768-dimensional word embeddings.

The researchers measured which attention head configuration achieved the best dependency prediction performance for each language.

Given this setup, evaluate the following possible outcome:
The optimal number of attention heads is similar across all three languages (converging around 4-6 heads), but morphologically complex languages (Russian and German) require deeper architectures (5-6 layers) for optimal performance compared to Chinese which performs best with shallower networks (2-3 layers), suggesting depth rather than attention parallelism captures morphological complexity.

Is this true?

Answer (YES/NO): NO